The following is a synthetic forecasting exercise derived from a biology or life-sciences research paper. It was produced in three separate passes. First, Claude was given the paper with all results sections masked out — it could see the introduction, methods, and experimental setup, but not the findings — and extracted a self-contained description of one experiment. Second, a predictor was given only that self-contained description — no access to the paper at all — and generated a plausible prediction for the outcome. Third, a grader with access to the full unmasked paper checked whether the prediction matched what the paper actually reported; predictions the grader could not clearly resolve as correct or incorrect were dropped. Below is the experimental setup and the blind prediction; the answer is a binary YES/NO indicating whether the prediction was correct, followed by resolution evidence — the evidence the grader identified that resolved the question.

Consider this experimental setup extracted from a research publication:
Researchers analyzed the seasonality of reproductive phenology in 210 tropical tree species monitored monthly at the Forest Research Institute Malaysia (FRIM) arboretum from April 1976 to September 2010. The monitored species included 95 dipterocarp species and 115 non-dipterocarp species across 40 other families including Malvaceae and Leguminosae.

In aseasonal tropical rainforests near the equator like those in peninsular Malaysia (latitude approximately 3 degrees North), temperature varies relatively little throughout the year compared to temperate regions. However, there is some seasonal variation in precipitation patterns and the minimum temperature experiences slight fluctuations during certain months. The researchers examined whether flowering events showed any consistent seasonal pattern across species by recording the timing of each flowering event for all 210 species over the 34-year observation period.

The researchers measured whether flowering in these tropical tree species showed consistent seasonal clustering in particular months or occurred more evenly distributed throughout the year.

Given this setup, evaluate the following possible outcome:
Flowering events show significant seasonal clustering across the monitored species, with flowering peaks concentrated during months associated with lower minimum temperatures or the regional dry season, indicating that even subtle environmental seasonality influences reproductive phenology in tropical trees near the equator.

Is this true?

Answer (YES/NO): YES